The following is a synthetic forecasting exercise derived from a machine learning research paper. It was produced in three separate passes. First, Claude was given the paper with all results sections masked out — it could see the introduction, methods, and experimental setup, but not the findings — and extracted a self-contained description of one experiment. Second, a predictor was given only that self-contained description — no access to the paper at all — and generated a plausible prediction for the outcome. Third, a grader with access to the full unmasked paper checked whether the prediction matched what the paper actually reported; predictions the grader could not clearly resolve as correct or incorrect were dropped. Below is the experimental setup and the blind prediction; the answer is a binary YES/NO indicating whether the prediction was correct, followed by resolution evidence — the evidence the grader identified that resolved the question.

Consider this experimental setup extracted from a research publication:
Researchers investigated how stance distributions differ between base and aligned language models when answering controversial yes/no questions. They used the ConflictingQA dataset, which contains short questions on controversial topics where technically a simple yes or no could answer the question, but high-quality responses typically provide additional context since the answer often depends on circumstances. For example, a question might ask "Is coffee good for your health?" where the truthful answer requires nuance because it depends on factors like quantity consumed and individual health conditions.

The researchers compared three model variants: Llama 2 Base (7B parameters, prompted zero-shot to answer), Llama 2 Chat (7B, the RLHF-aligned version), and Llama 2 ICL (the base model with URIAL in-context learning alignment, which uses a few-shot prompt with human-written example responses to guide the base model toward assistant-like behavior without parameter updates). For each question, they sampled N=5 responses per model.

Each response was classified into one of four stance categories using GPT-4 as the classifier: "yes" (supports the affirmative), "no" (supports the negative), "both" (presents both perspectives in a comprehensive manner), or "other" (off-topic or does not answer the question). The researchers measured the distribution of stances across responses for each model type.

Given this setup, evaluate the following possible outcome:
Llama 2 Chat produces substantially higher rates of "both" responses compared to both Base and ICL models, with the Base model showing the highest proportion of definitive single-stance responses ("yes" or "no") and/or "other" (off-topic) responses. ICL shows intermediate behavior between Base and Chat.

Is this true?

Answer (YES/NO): NO